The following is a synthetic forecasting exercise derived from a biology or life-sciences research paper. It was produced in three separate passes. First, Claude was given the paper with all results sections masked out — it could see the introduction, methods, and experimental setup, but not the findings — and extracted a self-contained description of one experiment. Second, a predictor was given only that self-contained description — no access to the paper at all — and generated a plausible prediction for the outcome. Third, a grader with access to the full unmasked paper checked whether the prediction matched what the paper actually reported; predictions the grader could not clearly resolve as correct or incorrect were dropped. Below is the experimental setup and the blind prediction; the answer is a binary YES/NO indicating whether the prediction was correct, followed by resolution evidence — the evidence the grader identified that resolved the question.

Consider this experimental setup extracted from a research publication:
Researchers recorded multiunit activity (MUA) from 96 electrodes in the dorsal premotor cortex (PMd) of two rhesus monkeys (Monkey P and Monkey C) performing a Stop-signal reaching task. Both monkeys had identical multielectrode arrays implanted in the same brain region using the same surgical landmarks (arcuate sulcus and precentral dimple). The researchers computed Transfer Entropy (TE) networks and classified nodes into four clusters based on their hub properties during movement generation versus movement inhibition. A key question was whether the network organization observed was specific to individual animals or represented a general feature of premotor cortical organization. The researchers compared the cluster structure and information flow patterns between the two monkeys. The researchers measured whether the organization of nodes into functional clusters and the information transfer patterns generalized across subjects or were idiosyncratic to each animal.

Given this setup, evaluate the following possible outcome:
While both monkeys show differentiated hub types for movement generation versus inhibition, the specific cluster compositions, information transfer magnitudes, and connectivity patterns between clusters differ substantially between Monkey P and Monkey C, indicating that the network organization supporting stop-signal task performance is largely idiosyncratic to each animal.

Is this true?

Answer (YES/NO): NO